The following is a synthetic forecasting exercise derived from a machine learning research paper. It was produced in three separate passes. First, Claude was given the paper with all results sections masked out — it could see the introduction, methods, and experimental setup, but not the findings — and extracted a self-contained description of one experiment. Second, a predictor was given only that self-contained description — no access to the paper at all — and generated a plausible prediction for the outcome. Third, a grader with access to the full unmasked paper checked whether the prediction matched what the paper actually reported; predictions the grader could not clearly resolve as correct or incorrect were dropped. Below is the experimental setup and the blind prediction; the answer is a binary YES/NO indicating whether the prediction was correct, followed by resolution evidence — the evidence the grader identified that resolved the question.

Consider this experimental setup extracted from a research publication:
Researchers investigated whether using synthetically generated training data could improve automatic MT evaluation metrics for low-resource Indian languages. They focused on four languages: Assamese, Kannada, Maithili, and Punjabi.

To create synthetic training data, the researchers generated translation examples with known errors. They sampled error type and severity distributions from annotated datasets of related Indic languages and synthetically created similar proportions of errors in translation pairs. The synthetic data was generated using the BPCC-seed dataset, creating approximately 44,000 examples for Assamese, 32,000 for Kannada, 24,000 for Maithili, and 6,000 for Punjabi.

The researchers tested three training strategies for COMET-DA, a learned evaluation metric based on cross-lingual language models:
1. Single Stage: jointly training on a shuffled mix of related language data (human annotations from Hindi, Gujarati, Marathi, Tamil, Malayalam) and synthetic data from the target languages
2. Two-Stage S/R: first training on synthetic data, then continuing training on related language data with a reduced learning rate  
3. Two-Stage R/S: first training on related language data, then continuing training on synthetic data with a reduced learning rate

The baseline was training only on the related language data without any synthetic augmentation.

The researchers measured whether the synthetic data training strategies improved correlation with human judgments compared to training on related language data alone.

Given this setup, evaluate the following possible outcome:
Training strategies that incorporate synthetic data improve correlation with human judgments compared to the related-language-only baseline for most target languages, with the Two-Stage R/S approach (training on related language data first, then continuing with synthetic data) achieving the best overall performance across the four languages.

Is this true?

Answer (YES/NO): NO